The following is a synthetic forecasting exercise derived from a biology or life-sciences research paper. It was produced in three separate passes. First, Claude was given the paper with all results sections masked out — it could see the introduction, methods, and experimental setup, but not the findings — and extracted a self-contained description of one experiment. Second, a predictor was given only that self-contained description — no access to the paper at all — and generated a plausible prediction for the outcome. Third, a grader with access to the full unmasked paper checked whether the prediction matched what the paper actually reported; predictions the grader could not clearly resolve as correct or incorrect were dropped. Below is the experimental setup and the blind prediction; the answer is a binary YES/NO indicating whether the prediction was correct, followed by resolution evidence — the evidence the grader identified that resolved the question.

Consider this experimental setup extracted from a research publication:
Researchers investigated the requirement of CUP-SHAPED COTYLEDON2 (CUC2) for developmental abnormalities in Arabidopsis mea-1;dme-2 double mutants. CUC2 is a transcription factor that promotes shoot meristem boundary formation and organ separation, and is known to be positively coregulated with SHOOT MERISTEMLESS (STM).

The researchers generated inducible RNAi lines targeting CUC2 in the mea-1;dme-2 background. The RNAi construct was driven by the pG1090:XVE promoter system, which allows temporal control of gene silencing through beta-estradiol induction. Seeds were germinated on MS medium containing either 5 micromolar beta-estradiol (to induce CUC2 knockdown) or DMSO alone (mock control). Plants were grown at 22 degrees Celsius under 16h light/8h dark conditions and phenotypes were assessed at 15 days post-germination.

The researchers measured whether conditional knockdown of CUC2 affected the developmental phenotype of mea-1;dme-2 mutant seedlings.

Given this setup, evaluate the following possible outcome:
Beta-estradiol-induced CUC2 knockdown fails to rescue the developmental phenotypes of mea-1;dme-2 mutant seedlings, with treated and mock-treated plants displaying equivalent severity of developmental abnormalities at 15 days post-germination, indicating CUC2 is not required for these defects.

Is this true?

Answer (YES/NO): NO